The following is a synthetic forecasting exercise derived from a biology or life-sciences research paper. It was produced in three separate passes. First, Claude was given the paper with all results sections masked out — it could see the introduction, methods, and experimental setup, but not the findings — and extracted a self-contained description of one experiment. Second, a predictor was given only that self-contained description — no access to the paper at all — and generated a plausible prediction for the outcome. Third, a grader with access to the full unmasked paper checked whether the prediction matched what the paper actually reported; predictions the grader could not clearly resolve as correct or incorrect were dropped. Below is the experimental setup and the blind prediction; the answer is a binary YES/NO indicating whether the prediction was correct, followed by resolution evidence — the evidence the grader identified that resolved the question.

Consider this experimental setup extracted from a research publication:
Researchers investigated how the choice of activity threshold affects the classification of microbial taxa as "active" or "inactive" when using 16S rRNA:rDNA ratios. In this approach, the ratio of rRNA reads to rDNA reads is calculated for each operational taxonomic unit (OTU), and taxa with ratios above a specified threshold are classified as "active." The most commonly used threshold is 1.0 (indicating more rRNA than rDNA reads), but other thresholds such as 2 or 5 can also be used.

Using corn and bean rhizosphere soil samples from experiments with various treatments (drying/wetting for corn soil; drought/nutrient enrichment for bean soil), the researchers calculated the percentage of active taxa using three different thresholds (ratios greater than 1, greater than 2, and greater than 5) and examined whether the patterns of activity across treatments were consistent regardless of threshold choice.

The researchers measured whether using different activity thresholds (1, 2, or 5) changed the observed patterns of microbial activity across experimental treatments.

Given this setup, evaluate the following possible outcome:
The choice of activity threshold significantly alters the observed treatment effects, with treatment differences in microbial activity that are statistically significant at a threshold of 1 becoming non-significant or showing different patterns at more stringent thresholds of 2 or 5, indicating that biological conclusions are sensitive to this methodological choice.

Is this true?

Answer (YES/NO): NO